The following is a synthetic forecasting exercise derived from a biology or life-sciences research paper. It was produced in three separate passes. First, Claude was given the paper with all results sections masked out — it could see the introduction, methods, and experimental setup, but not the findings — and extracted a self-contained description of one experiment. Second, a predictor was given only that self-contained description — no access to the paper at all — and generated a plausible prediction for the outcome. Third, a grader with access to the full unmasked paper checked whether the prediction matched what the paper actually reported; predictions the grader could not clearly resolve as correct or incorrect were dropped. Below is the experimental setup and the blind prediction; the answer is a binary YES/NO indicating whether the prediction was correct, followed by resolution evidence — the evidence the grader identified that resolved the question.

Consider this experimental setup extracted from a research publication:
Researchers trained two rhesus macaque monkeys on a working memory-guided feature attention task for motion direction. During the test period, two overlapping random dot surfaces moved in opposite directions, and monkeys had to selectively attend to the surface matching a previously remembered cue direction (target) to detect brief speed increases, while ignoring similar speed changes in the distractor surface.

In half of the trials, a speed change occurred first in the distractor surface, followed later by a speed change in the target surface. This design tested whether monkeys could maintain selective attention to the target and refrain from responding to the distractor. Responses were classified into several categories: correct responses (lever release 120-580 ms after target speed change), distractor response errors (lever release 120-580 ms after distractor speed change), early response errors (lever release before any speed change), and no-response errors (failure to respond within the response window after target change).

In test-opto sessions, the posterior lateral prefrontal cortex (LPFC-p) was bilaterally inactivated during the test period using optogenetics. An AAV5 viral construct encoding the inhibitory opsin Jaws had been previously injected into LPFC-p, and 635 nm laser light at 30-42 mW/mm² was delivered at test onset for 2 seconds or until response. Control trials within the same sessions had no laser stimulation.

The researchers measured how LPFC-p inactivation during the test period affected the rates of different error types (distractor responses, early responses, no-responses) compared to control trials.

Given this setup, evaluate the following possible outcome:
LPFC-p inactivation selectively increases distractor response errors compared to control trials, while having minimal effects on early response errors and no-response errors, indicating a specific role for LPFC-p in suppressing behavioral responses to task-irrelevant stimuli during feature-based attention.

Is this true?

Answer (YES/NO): NO